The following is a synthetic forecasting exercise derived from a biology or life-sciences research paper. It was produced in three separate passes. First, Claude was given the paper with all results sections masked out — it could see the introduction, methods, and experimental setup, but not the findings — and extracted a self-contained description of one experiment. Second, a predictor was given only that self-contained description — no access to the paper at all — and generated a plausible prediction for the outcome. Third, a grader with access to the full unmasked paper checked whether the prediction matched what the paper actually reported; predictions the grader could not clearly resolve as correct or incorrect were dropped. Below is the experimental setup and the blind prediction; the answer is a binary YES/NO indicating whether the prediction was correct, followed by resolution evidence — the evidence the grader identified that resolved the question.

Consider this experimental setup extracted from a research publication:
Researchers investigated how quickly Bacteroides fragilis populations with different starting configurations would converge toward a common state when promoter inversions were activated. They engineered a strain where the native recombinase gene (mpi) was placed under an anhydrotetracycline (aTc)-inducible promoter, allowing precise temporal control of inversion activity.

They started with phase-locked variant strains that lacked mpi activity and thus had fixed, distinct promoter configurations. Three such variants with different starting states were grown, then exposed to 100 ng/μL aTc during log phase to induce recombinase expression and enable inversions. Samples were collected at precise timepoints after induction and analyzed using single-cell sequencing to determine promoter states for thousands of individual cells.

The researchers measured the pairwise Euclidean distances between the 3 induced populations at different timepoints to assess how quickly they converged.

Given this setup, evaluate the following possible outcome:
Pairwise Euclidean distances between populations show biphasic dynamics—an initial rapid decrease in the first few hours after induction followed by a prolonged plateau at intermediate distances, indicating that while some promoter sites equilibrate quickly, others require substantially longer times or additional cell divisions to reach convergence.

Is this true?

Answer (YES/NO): NO